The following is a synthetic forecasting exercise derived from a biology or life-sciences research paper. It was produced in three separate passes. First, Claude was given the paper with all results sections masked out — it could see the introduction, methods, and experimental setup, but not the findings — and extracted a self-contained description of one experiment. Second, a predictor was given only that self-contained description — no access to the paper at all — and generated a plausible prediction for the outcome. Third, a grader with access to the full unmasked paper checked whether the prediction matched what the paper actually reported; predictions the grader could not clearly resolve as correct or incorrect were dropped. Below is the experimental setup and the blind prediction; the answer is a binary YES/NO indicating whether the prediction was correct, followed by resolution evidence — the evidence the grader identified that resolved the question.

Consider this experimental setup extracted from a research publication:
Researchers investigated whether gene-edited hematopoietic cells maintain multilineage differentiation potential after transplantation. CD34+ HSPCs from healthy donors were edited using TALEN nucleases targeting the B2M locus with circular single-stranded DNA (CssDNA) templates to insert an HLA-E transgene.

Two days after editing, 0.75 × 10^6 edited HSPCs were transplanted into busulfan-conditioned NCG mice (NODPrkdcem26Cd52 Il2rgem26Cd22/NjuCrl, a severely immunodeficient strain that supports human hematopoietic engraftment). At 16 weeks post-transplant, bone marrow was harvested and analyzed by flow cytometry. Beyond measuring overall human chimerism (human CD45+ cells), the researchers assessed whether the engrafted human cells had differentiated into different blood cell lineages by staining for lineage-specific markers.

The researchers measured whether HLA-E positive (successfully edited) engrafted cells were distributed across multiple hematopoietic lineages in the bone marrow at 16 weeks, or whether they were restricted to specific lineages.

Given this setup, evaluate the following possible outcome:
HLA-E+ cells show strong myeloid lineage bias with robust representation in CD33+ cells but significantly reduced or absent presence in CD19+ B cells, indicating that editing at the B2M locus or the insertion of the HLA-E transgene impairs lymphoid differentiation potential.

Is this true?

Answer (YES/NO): NO